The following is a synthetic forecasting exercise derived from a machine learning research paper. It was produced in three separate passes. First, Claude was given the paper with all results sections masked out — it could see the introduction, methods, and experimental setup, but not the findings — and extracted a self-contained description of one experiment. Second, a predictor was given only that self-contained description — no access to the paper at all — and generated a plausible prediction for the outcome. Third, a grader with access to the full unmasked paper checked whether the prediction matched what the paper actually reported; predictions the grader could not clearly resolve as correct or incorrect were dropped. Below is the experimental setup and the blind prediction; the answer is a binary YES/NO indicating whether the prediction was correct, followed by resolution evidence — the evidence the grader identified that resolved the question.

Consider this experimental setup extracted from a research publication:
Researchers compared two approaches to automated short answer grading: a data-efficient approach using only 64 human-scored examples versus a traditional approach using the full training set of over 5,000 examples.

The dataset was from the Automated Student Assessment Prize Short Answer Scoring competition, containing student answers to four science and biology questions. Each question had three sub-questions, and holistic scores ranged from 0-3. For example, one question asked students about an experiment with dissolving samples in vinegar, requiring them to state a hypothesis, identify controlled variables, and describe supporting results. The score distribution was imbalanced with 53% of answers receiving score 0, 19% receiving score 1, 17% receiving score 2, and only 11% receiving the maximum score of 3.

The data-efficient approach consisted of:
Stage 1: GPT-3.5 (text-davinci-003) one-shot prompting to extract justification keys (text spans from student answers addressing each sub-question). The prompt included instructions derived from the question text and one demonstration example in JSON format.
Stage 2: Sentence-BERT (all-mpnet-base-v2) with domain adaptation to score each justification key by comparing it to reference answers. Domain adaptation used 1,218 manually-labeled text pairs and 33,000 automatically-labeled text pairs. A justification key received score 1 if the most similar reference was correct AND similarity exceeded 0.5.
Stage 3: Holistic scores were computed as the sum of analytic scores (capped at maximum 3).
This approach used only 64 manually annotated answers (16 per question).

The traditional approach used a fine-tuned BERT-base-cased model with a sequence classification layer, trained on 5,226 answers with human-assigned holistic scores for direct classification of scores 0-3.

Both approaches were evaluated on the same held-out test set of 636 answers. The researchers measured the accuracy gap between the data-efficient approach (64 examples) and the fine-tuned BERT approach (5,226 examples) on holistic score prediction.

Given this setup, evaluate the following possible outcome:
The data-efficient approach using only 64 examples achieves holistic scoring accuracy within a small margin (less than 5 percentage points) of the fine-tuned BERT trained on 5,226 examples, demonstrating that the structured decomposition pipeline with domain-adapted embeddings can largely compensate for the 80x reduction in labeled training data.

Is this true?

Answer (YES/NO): NO